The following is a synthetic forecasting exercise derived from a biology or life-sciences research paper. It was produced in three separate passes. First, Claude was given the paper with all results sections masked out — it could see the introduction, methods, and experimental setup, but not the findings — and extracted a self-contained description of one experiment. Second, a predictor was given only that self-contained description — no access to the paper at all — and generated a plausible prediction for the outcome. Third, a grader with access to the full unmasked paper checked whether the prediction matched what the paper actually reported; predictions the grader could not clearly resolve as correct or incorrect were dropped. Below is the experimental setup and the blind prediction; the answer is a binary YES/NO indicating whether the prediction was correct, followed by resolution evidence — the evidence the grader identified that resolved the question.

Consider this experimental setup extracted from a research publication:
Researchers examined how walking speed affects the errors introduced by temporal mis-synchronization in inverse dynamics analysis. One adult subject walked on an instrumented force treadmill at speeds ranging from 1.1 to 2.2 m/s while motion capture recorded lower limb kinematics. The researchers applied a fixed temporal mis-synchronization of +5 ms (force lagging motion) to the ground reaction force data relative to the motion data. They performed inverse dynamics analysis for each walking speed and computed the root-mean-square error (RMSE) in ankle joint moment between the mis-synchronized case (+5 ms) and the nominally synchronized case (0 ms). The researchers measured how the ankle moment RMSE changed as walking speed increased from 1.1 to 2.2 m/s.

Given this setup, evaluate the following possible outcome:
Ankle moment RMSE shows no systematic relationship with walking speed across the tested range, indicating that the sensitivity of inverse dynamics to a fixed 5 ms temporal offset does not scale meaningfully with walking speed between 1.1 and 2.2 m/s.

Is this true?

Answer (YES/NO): NO